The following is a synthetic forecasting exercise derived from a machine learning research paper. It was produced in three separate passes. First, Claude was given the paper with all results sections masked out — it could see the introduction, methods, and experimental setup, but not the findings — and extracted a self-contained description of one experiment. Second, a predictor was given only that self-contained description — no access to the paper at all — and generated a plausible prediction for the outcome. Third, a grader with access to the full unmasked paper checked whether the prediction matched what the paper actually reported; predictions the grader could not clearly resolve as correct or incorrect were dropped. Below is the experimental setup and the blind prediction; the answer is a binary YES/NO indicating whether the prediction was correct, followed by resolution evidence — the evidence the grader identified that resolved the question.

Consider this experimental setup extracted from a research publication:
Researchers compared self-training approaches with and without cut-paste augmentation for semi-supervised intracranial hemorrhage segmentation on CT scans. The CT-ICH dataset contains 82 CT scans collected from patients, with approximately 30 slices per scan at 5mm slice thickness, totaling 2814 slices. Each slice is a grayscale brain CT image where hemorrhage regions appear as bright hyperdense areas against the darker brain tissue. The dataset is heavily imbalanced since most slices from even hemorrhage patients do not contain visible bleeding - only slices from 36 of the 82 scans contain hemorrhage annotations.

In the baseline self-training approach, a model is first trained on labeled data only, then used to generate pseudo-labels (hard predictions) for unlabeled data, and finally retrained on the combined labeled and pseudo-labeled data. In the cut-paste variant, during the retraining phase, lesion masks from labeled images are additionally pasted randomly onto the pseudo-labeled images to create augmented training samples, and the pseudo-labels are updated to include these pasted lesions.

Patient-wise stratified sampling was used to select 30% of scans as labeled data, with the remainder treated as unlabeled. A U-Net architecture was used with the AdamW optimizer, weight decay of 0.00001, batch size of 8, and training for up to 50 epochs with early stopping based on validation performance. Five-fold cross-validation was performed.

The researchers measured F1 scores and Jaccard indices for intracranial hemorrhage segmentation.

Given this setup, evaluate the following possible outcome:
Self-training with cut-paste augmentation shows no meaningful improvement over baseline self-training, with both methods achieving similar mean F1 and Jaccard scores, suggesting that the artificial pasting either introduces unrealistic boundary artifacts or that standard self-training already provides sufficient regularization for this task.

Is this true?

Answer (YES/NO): NO